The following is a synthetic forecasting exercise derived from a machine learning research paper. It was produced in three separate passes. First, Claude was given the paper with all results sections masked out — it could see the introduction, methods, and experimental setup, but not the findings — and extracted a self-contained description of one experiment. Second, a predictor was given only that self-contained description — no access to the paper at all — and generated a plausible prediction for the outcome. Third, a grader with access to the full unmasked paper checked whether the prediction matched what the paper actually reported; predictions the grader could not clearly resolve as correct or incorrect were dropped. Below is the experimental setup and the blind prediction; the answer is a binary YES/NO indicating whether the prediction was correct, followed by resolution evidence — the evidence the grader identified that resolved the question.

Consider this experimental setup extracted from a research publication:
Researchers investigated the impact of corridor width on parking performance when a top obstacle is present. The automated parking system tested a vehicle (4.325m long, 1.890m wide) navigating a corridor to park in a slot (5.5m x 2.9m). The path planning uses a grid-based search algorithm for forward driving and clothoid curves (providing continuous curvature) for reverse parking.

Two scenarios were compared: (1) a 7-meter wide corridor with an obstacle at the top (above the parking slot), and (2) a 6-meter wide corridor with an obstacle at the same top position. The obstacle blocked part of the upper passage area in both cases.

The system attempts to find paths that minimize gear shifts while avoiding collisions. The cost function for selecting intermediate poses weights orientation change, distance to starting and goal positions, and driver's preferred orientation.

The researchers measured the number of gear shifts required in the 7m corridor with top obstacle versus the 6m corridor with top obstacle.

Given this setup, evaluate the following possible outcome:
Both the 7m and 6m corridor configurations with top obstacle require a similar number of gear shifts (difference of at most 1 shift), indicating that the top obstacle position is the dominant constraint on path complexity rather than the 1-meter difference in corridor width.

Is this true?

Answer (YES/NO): NO